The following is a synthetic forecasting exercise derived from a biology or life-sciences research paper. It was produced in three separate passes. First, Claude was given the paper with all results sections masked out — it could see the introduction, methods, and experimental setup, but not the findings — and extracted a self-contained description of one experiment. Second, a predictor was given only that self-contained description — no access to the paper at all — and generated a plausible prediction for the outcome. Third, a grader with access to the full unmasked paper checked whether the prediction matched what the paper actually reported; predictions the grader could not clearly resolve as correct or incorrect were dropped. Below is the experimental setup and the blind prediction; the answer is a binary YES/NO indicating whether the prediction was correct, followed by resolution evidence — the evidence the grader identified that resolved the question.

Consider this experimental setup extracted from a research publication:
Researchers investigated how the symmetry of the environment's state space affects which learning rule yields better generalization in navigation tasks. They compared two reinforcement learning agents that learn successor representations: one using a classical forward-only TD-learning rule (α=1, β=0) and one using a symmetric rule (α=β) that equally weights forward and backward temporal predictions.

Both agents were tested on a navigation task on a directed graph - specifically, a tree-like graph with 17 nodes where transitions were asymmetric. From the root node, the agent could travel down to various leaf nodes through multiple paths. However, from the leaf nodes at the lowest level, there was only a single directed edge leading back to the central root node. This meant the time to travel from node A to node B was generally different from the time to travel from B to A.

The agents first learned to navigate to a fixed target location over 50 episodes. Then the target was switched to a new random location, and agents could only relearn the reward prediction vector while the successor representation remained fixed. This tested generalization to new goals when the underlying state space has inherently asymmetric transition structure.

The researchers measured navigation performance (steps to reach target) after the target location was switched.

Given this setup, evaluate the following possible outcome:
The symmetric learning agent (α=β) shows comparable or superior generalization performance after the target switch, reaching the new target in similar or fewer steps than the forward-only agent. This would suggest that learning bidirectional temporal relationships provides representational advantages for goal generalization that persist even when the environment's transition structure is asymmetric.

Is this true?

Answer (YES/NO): NO